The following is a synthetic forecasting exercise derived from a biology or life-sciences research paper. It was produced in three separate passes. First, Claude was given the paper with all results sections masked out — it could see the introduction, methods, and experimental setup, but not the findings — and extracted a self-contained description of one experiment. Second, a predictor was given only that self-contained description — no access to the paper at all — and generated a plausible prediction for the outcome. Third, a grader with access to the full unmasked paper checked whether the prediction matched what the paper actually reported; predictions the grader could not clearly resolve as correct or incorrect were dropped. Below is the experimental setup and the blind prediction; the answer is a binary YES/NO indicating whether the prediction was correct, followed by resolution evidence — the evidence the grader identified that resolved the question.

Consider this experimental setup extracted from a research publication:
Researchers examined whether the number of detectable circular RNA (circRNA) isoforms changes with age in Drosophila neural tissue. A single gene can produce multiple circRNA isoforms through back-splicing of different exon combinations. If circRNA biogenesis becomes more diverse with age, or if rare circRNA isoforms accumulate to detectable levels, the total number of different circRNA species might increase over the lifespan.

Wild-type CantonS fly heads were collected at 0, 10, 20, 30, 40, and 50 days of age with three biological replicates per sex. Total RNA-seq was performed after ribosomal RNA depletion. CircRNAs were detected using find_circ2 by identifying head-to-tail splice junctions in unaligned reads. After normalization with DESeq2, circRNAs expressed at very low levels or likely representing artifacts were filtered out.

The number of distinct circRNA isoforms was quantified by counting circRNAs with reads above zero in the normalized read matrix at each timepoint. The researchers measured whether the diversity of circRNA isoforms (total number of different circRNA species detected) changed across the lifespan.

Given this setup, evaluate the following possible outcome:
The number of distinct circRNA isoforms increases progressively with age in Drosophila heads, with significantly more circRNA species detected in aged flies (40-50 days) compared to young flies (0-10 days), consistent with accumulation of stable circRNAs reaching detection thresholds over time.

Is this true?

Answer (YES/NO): NO